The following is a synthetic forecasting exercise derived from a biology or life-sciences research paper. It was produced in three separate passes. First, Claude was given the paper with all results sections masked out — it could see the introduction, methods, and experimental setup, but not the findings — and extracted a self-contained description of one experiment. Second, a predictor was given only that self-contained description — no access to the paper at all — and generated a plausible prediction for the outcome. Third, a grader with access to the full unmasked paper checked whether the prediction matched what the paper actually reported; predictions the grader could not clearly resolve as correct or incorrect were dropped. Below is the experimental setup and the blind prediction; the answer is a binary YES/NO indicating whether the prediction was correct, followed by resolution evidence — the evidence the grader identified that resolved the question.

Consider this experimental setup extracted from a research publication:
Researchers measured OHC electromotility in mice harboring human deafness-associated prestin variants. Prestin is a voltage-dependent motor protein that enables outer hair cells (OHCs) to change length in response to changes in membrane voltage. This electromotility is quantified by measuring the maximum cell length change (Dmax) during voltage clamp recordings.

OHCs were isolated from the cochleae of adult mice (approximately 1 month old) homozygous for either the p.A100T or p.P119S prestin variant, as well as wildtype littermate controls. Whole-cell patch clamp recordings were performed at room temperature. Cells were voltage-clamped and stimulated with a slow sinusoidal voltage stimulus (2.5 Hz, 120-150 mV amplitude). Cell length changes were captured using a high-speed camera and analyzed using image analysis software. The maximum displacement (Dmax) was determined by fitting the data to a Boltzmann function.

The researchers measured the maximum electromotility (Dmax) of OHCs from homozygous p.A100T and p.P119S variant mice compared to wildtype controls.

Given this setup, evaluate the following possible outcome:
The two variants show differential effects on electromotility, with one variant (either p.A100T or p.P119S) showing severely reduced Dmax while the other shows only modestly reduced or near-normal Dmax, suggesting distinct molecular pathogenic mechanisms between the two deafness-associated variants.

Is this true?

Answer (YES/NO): NO